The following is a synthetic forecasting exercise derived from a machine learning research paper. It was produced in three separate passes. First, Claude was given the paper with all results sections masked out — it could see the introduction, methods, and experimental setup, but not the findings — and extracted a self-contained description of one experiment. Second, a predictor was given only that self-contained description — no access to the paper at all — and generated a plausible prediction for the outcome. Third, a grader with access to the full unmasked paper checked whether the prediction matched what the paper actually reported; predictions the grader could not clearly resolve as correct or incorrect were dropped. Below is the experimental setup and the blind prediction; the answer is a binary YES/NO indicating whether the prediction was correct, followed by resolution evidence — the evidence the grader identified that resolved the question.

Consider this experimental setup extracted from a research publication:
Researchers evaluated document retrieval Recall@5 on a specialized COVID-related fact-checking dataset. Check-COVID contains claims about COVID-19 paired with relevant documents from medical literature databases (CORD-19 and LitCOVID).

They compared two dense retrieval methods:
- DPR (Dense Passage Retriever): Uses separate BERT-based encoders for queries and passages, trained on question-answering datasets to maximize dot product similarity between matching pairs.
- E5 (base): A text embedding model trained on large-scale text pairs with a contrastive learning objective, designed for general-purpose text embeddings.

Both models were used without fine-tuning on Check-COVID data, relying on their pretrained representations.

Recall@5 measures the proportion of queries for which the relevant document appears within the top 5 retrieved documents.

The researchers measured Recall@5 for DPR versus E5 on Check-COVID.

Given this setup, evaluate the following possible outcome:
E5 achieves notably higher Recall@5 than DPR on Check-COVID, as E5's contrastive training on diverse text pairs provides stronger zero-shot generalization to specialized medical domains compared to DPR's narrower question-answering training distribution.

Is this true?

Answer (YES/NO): YES